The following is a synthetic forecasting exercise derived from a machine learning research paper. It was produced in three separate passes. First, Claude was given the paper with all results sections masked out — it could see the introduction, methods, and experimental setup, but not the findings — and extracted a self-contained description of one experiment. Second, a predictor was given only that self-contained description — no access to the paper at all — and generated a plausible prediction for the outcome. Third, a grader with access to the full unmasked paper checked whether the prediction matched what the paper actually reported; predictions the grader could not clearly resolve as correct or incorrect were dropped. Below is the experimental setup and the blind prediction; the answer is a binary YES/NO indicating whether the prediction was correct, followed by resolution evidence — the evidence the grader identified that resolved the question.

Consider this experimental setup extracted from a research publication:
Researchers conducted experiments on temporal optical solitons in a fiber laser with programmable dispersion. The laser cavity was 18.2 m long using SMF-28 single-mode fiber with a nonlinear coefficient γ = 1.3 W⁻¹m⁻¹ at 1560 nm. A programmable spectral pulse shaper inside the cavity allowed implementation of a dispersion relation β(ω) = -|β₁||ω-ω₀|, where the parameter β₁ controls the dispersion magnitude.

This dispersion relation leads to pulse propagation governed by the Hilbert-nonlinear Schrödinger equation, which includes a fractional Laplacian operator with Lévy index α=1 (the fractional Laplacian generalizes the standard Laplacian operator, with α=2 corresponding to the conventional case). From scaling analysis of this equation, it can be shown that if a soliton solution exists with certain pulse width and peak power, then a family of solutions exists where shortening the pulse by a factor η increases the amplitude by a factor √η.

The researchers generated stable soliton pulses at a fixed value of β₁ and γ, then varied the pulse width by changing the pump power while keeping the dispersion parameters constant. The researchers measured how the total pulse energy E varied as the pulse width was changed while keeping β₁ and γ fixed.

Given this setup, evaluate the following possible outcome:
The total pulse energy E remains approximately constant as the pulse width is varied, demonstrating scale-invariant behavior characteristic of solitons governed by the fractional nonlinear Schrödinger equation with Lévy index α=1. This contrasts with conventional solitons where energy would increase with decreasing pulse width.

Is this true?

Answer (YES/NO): YES